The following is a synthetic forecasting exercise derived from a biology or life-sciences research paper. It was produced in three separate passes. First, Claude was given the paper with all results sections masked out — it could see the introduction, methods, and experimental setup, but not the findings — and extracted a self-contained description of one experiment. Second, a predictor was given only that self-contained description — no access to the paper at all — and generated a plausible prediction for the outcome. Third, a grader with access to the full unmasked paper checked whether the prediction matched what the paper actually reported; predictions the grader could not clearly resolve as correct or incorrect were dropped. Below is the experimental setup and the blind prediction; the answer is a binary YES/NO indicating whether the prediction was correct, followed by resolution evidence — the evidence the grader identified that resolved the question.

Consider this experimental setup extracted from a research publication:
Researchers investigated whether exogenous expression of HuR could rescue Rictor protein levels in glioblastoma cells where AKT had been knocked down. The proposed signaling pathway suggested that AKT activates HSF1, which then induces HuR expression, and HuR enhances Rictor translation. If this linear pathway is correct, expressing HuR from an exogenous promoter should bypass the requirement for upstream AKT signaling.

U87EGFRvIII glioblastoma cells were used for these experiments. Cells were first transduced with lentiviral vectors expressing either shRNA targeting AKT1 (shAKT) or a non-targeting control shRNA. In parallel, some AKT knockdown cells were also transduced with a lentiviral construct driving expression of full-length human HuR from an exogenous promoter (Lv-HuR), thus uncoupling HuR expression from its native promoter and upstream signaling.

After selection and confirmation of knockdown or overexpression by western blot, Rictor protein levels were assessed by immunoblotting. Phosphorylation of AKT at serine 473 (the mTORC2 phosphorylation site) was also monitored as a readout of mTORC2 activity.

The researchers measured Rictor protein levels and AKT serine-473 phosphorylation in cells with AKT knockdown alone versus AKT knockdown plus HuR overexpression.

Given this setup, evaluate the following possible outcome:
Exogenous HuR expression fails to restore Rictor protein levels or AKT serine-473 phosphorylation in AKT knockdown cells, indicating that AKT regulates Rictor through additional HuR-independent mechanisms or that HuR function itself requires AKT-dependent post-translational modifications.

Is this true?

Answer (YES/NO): NO